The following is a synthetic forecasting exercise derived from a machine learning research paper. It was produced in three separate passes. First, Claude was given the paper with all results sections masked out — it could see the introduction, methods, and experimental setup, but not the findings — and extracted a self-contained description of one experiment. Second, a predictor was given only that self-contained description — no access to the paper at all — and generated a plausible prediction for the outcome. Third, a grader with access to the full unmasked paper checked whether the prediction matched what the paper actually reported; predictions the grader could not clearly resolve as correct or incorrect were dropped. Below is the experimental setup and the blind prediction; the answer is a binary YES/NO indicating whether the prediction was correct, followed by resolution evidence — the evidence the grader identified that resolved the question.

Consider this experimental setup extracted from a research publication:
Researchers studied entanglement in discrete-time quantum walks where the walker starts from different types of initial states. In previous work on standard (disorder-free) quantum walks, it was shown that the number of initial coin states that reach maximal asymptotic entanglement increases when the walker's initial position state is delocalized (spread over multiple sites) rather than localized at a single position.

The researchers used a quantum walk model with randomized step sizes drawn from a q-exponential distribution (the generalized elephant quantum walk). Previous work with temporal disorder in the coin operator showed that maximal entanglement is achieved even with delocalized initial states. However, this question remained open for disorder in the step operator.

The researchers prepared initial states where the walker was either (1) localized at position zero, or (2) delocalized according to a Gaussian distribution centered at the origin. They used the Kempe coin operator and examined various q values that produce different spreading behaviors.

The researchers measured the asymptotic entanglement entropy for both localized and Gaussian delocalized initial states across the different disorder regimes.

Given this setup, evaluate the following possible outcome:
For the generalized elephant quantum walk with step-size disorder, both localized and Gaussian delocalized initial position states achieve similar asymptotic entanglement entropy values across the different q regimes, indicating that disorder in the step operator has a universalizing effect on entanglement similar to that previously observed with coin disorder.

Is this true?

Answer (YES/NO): NO